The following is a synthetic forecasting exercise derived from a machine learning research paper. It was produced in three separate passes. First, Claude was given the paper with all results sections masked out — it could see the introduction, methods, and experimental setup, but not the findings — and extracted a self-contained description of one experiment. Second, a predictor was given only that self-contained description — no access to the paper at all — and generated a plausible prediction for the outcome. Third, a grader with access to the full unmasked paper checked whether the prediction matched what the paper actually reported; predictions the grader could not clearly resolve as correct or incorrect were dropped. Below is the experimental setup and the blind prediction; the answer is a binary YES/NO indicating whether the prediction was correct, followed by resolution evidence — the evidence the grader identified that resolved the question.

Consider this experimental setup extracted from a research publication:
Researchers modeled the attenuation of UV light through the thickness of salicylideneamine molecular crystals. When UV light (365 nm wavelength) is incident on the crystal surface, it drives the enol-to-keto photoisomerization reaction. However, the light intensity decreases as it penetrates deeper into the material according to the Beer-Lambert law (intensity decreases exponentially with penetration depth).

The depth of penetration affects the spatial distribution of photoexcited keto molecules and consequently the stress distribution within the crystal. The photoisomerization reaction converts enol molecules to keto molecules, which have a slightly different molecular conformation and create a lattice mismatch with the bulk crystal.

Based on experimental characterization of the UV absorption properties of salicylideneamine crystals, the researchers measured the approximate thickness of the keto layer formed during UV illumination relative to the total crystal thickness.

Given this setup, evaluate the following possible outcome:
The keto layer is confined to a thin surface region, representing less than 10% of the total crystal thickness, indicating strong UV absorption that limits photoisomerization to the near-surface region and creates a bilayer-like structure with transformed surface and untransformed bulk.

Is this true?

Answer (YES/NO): YES